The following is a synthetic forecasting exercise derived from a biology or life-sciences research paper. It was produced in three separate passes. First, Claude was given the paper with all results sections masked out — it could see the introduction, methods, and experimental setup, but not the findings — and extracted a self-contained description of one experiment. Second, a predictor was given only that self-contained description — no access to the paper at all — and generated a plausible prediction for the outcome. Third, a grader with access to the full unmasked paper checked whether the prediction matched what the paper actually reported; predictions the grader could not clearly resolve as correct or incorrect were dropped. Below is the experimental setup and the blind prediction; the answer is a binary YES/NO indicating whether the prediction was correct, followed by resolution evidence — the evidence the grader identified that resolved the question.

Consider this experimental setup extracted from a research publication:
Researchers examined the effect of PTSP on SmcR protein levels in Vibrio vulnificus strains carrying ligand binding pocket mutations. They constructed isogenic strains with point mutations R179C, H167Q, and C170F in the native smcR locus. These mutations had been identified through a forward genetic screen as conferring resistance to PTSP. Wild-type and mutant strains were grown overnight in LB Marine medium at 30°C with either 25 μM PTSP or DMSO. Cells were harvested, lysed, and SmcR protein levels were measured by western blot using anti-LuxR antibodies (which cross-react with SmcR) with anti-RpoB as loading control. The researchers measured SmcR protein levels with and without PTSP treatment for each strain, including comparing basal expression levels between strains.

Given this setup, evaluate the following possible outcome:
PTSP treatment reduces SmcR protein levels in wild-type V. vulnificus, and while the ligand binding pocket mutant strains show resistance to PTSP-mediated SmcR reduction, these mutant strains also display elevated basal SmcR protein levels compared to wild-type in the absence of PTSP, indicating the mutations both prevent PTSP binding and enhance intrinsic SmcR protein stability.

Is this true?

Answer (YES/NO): NO